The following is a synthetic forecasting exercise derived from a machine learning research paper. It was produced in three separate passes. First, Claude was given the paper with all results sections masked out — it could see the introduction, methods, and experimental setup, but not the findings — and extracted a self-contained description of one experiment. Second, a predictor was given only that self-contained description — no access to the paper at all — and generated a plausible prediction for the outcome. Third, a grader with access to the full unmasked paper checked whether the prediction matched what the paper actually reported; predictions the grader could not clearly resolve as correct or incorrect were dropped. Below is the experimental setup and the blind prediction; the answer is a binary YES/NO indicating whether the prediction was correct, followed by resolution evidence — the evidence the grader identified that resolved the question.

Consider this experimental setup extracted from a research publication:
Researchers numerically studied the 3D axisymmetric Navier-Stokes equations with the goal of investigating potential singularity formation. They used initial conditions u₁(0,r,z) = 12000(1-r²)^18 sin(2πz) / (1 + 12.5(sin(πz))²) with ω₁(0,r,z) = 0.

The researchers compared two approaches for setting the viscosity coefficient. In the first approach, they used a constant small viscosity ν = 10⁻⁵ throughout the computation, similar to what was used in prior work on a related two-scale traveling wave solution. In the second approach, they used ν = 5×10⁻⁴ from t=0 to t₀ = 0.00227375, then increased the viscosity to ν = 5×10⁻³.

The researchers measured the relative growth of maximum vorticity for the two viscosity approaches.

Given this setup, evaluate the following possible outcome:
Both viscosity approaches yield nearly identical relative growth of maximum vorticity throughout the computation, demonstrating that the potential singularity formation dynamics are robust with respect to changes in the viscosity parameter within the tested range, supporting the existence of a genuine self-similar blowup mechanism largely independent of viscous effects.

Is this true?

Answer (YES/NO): NO